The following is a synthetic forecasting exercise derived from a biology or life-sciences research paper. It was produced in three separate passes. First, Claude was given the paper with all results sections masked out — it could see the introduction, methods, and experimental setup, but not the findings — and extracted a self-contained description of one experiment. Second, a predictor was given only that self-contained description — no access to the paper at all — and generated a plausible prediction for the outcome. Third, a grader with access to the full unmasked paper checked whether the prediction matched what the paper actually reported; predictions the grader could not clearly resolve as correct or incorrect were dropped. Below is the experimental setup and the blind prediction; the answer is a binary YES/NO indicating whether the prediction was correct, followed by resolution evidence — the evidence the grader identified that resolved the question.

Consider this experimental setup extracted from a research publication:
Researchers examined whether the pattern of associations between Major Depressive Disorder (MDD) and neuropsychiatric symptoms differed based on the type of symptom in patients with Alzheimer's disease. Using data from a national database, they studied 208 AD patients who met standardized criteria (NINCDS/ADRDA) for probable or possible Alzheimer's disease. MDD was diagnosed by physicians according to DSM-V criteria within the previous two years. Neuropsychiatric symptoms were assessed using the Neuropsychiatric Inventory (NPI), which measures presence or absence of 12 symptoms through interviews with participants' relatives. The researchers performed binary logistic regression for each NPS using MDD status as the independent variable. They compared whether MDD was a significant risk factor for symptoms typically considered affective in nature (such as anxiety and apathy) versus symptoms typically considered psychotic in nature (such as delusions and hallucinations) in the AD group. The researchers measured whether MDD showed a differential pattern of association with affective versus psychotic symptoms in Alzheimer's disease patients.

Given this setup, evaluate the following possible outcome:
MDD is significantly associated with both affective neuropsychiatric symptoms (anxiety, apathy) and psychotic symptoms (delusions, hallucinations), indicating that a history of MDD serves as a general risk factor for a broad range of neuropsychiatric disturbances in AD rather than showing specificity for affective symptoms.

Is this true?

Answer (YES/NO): NO